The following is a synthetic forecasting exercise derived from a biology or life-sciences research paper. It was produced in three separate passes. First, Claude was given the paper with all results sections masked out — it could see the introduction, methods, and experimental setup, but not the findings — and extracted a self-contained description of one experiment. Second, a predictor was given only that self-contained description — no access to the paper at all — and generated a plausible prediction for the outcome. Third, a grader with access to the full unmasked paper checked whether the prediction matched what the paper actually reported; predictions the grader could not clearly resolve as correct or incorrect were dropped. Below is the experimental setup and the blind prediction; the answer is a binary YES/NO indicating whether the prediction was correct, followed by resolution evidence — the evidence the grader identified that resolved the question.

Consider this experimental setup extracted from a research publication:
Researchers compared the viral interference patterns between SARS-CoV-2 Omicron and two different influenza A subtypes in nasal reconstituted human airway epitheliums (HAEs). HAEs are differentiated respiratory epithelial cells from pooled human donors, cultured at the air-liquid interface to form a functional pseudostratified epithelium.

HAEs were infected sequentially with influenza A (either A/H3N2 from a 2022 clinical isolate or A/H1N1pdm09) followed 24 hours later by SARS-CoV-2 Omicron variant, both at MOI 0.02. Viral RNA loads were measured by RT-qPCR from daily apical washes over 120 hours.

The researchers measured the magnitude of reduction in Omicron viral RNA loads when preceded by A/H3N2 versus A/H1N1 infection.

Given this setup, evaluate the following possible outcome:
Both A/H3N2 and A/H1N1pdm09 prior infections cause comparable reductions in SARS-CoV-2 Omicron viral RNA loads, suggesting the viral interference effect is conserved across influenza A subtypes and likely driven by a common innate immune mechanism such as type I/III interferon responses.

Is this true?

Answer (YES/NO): NO